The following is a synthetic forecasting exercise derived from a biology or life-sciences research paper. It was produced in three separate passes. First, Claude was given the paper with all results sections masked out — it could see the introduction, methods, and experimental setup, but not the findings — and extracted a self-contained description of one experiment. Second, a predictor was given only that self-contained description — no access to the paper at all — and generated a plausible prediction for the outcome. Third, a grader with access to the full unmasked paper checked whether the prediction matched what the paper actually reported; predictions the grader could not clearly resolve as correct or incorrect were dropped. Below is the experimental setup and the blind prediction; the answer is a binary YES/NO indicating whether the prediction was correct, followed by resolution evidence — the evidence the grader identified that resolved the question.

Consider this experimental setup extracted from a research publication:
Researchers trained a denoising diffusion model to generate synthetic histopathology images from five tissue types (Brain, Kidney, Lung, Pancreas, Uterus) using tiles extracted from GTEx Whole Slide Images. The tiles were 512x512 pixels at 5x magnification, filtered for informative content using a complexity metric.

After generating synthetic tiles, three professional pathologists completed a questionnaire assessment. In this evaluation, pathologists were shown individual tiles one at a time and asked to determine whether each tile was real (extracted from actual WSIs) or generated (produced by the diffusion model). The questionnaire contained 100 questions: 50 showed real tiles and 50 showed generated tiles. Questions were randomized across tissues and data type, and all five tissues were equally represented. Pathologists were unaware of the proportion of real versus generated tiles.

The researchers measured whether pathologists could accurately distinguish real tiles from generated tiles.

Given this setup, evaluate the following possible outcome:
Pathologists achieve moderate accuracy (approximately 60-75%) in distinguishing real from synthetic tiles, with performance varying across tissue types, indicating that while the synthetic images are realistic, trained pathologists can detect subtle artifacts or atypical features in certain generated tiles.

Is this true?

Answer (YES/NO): NO